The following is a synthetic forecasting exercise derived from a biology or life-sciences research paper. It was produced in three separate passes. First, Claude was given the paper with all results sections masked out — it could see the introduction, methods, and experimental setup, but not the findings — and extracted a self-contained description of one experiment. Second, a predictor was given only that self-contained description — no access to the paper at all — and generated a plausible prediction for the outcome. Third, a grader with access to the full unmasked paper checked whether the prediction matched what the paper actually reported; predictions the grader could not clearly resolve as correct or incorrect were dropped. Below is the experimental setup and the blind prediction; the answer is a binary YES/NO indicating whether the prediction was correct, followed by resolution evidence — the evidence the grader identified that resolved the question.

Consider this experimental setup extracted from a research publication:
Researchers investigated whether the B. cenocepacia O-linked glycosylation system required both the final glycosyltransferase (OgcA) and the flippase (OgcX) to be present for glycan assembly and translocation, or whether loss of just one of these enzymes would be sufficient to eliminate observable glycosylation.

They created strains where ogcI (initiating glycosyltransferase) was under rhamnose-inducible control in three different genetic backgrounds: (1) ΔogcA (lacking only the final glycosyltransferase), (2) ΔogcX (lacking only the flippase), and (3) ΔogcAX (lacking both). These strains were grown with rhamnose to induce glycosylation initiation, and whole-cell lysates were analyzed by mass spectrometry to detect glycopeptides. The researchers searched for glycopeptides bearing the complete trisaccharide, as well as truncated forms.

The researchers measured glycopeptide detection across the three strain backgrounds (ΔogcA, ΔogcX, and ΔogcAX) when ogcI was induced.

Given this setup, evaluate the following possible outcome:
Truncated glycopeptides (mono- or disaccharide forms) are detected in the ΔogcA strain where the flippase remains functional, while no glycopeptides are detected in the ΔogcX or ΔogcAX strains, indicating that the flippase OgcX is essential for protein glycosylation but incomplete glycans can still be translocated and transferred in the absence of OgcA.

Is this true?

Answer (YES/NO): NO